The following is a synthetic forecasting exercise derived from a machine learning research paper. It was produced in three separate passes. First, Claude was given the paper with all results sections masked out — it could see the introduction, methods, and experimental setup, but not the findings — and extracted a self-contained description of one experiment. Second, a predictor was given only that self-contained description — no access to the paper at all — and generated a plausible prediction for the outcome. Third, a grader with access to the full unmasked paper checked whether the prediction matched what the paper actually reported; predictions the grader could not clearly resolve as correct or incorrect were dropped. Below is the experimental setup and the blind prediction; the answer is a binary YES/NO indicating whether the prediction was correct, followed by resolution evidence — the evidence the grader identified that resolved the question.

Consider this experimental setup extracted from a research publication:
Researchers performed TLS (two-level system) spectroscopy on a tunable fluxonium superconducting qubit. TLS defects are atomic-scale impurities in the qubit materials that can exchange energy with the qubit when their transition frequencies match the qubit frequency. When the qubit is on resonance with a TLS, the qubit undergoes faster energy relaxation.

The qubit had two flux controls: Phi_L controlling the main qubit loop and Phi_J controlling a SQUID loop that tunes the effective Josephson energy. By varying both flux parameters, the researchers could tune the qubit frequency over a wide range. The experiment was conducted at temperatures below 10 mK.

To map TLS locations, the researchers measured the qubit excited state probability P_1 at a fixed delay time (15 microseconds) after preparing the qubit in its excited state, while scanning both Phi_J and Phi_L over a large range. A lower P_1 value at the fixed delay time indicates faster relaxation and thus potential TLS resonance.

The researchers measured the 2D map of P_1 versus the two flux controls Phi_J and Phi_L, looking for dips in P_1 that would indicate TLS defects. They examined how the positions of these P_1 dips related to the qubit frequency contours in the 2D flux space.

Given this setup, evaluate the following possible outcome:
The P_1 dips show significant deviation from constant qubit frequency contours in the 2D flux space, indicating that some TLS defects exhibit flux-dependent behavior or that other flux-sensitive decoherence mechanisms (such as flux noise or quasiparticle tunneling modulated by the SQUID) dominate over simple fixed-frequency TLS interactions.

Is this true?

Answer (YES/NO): NO